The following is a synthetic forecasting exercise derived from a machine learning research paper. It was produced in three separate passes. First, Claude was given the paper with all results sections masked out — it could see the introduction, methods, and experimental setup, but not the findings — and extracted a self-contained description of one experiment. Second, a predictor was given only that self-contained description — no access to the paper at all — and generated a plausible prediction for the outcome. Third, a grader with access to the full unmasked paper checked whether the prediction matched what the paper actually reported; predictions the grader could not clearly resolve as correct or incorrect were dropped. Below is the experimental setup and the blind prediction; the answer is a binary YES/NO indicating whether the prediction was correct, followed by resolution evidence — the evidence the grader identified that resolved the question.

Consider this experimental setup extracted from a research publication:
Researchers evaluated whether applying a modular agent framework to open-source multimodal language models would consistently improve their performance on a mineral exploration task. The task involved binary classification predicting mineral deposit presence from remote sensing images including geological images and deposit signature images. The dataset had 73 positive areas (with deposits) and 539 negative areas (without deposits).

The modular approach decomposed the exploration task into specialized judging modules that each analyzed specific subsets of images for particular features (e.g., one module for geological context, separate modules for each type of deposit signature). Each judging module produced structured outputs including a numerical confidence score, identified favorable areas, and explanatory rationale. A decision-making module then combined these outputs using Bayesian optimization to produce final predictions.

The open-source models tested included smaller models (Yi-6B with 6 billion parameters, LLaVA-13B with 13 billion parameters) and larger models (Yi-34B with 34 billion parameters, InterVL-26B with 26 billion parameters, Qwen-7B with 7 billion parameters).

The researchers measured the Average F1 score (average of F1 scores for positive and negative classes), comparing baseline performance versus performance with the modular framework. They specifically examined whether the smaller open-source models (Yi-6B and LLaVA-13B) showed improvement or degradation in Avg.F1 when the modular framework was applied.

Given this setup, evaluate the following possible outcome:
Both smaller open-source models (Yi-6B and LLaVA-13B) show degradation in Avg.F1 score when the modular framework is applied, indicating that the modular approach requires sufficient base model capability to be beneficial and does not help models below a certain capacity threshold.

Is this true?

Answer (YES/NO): YES